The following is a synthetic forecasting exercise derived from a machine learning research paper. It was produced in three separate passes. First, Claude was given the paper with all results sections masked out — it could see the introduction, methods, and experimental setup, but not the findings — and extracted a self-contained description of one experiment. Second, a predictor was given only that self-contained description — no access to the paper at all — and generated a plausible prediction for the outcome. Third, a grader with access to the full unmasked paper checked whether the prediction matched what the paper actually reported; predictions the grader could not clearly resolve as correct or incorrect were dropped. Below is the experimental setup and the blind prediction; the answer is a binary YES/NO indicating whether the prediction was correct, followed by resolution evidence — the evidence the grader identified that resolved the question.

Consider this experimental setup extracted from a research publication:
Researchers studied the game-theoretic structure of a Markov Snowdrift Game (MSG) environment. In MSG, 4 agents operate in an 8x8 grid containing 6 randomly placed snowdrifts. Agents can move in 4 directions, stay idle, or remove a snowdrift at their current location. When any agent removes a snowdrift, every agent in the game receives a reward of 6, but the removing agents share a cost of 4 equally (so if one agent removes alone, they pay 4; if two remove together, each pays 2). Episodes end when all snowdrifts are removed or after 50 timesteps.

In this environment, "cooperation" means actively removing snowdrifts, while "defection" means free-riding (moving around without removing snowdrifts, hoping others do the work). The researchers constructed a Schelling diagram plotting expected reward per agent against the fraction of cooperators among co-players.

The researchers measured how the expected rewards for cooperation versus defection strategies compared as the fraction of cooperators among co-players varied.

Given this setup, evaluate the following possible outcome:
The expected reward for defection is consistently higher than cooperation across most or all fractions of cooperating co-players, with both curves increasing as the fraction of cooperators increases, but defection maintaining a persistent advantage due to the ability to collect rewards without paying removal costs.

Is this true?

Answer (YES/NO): NO